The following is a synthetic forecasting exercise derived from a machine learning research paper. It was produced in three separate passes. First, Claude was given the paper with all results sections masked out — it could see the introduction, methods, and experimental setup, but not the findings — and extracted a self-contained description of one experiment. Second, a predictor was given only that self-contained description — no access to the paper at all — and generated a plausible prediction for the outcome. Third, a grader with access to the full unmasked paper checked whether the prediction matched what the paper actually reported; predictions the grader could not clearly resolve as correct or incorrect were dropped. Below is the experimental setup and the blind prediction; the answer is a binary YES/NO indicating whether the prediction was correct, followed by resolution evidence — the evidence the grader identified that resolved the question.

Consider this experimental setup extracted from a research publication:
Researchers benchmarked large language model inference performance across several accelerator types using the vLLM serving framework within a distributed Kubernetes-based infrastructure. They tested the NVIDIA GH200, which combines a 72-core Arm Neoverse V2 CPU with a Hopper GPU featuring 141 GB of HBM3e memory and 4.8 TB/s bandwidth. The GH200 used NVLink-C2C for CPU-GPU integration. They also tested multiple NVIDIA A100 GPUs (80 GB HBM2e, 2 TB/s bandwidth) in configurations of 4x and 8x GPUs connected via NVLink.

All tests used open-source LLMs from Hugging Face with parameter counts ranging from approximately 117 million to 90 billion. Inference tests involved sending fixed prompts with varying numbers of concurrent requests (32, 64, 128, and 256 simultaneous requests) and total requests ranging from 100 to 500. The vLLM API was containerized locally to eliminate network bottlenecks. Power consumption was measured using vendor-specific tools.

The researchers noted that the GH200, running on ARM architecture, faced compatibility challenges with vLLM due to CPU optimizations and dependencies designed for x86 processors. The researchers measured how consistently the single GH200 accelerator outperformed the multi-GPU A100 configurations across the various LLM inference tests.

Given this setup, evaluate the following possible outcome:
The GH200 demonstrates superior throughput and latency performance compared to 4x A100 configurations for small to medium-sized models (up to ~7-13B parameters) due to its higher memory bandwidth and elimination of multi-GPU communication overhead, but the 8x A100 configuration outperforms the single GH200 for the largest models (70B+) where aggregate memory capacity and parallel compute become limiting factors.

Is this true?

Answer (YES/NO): NO